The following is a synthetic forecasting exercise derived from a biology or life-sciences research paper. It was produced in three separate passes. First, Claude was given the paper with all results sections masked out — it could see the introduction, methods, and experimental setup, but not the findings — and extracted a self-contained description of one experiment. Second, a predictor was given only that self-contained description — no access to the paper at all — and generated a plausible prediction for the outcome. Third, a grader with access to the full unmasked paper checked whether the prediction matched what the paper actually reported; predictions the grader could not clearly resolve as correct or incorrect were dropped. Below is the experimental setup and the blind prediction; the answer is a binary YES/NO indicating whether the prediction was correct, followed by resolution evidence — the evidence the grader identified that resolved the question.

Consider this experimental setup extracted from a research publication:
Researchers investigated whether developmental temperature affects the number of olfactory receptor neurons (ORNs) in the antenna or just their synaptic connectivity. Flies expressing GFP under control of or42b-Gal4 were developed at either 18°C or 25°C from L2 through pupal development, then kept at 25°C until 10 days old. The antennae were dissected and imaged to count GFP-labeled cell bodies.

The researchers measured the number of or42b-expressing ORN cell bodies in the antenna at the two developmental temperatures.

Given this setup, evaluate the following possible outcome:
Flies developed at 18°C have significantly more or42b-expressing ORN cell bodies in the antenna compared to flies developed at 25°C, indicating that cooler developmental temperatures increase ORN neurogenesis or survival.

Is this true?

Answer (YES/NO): NO